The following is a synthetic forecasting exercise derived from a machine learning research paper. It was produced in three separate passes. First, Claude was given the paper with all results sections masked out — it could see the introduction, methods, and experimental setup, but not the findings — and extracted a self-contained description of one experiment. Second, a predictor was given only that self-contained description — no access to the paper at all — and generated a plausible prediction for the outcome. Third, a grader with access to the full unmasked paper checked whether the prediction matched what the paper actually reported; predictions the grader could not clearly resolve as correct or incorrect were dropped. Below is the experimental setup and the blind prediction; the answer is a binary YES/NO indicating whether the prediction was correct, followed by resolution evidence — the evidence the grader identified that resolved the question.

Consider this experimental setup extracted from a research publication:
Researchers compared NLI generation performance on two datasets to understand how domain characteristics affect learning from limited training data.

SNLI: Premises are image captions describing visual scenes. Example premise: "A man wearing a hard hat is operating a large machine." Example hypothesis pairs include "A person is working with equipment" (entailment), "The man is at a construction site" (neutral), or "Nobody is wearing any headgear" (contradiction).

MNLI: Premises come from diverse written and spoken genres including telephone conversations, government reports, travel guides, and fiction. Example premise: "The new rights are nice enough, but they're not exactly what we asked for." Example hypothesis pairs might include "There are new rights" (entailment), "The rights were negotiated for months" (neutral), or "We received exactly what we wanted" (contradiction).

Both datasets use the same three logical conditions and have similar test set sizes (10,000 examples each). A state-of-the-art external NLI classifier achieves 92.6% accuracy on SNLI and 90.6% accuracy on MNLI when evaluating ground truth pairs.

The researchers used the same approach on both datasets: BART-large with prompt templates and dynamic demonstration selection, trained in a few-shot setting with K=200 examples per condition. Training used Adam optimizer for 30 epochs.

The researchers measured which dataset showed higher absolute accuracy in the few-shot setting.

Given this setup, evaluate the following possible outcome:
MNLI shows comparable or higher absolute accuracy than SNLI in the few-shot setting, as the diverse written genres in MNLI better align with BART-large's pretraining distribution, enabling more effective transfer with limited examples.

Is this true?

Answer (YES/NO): NO